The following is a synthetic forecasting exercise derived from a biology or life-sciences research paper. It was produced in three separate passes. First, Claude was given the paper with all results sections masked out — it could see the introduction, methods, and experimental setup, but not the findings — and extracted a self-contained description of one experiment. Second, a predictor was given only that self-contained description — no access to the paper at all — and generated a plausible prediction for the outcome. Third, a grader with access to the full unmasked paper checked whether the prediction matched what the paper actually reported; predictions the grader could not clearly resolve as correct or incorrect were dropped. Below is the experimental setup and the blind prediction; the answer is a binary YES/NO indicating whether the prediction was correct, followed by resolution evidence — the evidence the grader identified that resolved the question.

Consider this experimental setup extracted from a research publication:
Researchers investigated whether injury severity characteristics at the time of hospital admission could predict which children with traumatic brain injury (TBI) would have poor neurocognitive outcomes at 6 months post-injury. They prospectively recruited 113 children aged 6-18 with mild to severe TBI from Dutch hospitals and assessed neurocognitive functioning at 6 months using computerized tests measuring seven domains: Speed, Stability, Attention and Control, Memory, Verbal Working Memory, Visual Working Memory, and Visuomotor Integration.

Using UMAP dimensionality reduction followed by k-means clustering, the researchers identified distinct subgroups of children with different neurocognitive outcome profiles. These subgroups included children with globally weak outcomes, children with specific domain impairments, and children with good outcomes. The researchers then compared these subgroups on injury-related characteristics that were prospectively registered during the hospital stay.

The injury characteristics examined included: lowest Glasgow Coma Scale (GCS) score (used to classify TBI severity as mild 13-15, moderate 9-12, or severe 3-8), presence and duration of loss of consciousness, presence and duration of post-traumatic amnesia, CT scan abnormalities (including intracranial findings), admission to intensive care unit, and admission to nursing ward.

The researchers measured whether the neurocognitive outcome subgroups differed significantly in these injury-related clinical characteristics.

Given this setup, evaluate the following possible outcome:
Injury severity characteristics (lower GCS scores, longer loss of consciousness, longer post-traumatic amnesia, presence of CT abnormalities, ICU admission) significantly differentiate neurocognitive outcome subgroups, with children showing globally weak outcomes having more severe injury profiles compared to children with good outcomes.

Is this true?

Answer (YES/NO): NO